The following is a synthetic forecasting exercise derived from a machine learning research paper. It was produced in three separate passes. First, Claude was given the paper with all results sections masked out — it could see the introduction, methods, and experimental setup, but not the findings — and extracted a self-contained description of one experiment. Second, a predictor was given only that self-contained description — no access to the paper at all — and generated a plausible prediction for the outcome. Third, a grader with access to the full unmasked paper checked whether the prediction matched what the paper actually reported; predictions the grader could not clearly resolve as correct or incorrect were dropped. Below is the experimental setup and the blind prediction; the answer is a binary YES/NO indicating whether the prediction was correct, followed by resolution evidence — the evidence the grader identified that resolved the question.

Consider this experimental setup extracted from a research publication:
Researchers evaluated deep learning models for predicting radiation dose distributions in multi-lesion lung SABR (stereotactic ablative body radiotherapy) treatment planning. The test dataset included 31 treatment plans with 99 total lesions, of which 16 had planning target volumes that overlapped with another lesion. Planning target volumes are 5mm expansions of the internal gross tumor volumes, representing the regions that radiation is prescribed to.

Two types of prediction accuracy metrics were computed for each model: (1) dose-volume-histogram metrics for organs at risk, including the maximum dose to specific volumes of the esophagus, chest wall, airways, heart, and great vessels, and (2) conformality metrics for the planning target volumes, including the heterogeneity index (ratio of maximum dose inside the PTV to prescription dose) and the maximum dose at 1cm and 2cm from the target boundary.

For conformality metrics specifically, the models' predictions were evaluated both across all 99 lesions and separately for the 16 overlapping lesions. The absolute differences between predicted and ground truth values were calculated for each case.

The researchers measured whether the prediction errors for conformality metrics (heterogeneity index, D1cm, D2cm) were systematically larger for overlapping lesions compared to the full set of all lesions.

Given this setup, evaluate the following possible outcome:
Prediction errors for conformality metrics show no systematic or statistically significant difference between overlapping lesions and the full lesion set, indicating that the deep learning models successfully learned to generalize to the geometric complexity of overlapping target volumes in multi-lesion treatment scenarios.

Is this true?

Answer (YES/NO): NO